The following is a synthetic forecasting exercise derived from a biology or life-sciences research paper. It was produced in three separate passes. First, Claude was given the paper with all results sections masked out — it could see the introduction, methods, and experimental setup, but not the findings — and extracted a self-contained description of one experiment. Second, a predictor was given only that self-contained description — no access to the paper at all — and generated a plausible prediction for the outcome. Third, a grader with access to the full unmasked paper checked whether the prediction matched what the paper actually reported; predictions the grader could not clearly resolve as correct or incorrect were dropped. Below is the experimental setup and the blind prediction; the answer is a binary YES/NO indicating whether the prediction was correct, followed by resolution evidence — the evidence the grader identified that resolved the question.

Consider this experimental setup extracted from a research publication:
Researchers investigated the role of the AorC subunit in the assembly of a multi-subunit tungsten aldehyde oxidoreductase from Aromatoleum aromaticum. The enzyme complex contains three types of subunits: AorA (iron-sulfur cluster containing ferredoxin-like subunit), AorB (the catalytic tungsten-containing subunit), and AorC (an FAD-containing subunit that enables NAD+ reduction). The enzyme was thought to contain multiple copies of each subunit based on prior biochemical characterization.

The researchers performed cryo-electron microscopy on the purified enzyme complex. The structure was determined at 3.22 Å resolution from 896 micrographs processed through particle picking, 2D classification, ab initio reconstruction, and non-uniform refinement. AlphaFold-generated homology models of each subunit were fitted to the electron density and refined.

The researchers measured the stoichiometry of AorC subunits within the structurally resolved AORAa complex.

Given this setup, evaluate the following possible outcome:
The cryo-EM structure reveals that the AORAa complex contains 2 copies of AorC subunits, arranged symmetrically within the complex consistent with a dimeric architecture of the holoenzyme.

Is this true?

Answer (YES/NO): NO